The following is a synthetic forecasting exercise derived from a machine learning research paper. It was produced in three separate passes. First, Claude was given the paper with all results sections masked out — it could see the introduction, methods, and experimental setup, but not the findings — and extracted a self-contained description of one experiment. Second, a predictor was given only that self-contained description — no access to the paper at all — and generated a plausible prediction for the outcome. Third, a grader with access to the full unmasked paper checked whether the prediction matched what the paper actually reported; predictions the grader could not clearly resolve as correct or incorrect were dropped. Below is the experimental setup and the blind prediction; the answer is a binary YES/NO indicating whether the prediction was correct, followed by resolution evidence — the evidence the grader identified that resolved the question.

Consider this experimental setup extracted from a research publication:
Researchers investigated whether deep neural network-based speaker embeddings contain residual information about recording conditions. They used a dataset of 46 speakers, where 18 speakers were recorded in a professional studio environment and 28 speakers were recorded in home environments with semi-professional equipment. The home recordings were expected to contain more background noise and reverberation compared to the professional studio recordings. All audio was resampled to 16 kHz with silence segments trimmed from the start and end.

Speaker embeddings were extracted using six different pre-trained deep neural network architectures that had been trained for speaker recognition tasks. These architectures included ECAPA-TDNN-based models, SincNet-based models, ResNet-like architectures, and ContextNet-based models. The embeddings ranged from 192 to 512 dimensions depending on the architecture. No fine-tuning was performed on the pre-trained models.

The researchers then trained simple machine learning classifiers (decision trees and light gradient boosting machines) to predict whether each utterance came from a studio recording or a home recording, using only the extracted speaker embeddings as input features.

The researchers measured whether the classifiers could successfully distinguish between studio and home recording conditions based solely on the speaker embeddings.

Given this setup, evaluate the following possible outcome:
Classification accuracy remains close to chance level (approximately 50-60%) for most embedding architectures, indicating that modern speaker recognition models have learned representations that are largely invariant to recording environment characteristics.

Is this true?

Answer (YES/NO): NO